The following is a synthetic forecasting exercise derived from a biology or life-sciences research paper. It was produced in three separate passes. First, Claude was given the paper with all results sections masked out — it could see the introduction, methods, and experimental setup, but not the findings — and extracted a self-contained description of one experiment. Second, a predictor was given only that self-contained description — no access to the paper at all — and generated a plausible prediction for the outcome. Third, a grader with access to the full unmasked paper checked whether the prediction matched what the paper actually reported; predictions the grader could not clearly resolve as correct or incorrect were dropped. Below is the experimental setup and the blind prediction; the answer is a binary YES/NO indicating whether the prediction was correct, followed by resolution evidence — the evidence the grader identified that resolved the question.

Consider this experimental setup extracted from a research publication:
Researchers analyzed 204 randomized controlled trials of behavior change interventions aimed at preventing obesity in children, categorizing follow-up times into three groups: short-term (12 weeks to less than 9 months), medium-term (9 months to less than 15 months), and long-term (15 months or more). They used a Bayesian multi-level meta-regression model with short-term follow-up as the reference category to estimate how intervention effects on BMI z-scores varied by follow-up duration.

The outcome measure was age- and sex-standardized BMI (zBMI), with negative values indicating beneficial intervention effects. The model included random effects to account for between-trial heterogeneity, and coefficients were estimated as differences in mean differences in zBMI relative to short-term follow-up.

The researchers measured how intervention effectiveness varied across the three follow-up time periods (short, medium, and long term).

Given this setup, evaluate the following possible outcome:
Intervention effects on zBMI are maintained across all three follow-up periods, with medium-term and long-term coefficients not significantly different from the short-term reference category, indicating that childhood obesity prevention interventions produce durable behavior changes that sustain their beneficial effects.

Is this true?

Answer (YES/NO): NO